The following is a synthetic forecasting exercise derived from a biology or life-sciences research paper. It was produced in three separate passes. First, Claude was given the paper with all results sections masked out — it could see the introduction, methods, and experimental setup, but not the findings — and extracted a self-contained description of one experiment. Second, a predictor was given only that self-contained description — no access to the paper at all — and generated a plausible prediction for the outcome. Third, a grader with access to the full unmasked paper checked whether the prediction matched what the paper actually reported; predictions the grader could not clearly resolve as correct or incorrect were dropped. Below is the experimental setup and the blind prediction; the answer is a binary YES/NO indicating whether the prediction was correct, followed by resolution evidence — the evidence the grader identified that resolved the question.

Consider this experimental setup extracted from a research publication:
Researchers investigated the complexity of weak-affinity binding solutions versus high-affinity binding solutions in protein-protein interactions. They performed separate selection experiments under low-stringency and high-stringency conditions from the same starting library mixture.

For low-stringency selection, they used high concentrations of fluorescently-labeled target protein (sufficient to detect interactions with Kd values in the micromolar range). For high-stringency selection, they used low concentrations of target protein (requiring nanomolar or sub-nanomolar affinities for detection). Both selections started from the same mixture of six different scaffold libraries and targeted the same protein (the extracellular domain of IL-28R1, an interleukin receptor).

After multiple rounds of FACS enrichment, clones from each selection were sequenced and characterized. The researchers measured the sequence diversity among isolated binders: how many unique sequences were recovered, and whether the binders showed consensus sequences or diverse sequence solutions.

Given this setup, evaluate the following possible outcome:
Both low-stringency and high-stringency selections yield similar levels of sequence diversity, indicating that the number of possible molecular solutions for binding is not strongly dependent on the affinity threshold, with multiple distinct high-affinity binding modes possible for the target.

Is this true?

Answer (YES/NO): NO